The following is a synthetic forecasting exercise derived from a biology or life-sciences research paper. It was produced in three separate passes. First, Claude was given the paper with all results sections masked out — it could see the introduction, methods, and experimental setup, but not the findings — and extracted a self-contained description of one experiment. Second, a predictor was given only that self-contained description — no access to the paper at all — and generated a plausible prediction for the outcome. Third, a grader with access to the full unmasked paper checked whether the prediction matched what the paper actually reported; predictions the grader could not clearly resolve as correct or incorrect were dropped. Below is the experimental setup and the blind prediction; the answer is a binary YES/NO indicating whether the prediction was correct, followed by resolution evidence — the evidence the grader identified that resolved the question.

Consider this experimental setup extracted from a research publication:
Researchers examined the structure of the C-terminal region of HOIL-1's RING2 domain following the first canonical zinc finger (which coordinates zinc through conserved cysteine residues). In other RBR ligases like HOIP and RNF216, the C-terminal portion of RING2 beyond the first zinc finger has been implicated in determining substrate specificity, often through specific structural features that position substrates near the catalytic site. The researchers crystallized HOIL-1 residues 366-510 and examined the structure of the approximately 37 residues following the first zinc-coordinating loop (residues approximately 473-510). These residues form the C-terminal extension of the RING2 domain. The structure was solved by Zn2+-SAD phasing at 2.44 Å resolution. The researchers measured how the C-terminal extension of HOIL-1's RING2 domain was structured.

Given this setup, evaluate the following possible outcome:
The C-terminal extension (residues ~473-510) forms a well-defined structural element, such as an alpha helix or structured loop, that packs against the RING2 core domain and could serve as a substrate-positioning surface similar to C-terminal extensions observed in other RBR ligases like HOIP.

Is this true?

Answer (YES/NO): NO